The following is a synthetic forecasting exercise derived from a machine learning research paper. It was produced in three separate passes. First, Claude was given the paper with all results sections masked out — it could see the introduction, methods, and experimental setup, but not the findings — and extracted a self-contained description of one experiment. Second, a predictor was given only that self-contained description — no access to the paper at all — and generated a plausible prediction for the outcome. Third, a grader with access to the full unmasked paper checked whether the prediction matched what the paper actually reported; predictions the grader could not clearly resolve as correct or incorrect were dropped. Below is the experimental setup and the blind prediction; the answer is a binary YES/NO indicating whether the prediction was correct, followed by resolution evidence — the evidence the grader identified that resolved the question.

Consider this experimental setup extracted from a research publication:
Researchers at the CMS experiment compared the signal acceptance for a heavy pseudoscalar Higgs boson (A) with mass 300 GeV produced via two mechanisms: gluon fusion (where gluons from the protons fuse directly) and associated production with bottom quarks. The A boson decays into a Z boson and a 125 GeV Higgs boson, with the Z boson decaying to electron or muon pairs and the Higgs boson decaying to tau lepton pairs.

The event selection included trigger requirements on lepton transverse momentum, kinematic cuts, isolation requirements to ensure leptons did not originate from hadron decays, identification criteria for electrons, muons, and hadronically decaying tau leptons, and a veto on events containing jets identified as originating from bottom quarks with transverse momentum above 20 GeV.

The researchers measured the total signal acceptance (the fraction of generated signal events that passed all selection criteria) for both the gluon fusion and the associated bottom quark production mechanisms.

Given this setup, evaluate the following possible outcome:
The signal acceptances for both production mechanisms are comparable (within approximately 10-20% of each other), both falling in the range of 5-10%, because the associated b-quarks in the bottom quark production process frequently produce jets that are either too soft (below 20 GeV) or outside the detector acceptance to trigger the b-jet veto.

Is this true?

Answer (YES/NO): NO